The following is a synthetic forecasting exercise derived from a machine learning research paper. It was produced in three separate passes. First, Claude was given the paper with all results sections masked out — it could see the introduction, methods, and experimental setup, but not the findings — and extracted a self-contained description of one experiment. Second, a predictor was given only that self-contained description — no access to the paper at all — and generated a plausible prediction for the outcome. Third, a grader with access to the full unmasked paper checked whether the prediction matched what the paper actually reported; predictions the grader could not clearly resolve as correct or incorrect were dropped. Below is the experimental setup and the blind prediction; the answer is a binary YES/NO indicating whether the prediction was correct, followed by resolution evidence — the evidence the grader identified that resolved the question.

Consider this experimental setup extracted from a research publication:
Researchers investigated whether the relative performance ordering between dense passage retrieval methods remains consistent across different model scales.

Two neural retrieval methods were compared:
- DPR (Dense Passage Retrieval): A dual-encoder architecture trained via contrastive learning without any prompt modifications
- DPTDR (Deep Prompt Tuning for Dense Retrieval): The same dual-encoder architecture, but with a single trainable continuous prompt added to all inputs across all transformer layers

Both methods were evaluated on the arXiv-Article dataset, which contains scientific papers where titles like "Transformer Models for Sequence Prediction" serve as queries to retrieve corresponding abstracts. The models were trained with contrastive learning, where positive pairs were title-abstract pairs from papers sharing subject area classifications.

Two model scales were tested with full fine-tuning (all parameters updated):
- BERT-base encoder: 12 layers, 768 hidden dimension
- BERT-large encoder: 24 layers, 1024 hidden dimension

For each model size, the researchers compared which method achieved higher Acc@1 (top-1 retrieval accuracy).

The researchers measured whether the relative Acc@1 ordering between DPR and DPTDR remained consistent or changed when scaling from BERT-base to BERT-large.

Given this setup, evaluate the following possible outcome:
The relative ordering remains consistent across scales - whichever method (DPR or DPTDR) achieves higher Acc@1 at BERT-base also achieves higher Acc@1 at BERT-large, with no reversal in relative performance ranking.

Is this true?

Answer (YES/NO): YES